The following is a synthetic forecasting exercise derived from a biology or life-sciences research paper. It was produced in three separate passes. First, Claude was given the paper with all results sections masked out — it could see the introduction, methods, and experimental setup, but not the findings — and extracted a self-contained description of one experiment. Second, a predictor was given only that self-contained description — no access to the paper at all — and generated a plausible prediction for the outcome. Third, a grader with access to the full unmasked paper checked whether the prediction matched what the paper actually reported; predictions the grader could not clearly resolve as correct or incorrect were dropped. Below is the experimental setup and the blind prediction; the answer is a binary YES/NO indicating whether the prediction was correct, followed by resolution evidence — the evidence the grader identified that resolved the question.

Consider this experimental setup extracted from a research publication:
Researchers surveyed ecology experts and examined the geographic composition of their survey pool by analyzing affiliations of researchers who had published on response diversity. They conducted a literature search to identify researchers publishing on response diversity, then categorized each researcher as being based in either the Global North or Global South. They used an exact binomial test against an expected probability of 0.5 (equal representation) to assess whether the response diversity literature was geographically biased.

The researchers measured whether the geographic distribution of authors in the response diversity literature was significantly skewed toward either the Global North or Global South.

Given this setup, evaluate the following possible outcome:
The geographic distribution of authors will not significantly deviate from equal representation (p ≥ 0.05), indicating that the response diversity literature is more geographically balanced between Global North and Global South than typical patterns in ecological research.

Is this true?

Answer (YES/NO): NO